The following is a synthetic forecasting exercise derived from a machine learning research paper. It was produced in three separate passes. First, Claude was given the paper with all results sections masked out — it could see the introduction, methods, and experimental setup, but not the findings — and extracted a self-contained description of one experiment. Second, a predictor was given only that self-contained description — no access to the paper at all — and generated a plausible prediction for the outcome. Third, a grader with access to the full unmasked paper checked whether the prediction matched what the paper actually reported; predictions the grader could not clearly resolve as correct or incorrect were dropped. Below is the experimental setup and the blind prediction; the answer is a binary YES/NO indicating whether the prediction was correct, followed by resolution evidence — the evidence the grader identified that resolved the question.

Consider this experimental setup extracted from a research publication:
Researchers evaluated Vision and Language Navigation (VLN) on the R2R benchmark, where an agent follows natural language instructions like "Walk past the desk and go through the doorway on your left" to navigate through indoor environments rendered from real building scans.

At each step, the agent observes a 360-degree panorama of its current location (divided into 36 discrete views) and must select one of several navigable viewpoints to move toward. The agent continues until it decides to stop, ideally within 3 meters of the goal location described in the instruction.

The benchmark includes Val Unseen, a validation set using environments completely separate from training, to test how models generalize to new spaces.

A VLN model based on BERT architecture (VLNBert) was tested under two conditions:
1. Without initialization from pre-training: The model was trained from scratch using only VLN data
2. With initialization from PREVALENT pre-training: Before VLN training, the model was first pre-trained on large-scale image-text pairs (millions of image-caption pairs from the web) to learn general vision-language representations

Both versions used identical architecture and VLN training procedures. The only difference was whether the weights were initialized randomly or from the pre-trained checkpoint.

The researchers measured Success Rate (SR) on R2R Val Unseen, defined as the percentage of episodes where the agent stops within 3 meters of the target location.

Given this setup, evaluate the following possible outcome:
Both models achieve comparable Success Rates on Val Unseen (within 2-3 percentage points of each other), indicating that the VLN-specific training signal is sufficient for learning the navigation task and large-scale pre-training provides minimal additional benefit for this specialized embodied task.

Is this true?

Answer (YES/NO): NO